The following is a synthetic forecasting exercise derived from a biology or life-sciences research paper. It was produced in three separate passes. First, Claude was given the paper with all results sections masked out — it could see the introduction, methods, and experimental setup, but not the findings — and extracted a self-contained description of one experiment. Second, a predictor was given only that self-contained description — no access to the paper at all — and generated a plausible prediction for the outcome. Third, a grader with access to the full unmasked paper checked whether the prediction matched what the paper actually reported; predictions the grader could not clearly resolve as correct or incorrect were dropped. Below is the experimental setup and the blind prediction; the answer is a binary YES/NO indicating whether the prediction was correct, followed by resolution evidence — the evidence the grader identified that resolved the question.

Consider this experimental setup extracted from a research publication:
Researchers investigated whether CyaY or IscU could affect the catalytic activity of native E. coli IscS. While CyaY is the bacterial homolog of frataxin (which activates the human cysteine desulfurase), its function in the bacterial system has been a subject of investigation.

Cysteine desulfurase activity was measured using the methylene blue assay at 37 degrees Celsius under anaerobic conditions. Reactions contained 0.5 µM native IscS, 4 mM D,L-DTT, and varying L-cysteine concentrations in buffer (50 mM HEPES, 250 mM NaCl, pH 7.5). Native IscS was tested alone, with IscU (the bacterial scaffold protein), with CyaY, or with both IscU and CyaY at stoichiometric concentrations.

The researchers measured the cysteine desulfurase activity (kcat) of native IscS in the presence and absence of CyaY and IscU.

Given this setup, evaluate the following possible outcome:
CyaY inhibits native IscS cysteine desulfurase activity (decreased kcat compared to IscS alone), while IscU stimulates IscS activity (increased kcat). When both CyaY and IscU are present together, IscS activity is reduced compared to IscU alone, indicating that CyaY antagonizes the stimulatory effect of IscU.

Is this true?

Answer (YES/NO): NO